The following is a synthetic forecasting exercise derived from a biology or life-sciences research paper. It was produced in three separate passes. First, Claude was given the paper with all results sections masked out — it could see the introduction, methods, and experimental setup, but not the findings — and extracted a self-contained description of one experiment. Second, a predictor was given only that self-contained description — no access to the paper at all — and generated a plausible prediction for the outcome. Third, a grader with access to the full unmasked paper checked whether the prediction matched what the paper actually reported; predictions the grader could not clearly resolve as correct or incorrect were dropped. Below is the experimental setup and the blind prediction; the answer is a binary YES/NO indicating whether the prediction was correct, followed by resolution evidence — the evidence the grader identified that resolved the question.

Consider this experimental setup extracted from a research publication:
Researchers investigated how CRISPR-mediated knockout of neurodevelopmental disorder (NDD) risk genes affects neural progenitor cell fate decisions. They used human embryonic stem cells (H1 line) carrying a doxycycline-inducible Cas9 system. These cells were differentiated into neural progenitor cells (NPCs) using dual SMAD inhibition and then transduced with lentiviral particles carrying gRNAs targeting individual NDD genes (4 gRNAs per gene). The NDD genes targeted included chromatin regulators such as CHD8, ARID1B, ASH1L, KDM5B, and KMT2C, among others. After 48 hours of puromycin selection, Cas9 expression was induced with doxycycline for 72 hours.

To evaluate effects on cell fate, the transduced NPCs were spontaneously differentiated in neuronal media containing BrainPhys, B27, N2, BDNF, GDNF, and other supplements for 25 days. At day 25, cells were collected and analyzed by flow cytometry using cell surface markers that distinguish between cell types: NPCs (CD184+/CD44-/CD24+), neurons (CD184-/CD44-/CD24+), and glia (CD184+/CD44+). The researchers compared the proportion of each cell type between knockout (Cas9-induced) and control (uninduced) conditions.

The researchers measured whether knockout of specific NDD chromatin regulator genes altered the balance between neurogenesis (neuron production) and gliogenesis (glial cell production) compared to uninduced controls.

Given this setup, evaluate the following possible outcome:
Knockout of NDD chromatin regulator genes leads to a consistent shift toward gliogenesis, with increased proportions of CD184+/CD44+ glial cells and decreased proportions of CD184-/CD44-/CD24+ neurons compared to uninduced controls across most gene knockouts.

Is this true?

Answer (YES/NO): NO